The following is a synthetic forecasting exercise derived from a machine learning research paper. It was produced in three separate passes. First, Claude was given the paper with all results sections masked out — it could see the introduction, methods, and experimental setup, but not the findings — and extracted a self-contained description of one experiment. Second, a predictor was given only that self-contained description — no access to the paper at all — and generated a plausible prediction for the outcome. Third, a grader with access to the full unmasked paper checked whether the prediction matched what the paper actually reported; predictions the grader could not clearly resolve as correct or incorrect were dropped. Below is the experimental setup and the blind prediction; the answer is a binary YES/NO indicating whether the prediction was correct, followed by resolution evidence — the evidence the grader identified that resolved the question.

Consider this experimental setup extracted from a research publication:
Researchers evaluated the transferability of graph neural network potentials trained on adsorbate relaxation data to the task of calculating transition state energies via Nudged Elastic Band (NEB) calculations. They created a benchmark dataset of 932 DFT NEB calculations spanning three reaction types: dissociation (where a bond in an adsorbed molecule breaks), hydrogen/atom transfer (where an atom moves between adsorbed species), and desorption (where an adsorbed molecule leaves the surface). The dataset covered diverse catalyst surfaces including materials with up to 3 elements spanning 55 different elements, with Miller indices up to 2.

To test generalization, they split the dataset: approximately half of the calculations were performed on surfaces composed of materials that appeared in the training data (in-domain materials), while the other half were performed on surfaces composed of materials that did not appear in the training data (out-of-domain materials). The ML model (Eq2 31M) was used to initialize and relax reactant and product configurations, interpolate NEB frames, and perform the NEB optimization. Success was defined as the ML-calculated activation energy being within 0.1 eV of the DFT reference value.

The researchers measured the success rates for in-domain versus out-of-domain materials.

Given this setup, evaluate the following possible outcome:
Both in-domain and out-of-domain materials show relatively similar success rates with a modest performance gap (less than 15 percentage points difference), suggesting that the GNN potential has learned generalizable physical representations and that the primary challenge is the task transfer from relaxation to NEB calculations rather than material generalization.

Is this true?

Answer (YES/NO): YES